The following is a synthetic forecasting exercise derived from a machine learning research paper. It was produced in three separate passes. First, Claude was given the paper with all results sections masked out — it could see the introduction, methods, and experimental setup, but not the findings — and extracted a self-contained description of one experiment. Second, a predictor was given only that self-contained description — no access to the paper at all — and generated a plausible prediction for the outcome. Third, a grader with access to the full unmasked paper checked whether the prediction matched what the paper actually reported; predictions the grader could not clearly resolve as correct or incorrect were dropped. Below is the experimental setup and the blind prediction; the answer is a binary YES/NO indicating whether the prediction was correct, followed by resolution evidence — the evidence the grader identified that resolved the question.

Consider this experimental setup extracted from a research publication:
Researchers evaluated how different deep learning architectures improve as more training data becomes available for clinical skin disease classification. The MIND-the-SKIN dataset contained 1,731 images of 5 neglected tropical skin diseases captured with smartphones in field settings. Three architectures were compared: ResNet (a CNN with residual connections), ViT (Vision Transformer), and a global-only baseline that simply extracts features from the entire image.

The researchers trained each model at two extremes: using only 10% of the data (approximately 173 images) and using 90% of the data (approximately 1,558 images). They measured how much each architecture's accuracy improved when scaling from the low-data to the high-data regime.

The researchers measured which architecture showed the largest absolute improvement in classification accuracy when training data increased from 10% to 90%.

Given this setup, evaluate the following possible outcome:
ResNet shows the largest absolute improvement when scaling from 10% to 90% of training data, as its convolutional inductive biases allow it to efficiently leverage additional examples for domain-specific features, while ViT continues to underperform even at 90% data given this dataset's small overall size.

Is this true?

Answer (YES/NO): NO